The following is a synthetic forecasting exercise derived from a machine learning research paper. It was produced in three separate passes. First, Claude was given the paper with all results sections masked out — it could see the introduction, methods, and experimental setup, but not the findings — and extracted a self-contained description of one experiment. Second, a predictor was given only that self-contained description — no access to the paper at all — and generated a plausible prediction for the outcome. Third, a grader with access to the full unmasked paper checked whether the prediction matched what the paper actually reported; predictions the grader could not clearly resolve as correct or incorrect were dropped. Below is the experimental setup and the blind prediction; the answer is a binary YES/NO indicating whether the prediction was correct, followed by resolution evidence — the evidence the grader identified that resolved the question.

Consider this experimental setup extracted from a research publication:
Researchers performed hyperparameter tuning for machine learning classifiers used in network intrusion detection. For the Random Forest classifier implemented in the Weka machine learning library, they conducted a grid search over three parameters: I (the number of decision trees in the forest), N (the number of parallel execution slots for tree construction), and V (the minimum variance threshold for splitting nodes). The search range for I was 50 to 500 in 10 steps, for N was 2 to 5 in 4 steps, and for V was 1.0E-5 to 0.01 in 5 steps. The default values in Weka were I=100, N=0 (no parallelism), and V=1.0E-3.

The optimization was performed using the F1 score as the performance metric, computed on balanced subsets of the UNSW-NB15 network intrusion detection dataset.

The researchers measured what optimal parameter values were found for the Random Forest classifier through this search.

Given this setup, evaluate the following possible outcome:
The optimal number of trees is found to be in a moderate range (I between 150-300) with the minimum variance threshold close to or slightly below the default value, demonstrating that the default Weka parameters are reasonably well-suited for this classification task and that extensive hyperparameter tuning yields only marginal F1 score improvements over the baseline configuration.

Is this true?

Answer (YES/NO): NO